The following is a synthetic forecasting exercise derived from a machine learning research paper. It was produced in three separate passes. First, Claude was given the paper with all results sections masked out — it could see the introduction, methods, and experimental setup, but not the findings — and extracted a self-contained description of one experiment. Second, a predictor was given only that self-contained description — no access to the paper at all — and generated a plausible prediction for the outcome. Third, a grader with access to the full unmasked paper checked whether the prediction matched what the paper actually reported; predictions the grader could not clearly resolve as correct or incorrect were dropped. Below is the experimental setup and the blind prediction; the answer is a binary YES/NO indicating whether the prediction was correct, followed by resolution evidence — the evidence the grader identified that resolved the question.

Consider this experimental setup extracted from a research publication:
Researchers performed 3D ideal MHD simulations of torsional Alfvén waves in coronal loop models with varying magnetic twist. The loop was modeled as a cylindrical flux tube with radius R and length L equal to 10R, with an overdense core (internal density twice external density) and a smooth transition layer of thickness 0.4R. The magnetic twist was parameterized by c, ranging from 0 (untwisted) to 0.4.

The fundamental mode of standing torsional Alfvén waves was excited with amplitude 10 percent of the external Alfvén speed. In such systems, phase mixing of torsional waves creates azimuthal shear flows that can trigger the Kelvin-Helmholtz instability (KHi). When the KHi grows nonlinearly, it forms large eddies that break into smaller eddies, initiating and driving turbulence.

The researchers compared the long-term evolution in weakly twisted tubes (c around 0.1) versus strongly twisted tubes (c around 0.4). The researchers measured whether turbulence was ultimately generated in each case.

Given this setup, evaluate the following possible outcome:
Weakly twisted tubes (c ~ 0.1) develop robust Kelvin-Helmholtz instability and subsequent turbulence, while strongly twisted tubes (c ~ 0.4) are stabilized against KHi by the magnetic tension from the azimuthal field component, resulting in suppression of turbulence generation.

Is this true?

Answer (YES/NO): YES